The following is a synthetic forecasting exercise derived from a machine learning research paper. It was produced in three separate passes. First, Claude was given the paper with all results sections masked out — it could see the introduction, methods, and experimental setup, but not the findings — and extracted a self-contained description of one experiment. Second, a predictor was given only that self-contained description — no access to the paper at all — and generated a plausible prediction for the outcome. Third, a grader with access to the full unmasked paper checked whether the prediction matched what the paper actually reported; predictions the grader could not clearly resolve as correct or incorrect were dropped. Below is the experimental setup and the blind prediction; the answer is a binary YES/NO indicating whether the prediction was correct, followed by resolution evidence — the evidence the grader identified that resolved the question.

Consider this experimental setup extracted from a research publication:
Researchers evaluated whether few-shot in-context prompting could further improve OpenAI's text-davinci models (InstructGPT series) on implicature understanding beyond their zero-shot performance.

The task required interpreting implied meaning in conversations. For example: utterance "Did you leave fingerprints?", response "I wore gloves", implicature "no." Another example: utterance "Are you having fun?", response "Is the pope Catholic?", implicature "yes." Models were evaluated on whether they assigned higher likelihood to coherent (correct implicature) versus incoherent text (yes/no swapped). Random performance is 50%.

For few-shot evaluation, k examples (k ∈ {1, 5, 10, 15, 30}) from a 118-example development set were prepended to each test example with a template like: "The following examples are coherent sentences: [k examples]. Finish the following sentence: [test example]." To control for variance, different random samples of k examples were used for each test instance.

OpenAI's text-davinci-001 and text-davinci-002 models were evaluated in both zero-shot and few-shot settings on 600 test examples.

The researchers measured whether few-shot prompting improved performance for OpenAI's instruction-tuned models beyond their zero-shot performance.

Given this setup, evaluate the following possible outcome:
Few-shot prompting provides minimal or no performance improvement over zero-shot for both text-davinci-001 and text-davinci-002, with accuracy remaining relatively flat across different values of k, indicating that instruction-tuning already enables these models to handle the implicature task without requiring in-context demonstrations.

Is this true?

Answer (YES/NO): NO